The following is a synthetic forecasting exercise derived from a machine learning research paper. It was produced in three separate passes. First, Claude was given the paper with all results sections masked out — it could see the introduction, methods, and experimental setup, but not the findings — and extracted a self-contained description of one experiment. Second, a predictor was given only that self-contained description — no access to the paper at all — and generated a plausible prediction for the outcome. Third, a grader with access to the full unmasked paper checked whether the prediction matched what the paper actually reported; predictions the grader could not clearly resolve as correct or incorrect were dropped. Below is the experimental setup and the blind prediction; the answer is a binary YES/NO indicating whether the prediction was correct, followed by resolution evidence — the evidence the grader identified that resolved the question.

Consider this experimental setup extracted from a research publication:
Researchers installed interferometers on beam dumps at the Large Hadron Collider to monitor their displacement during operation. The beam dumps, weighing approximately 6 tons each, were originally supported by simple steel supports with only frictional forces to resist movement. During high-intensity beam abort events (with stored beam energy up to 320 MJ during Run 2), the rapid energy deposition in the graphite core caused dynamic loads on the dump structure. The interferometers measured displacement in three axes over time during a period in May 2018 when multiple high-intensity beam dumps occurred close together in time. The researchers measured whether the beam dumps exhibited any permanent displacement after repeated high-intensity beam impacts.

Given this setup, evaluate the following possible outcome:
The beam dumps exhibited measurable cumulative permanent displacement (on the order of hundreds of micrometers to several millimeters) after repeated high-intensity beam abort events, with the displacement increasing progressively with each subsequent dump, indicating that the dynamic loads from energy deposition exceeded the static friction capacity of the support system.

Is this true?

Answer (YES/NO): YES